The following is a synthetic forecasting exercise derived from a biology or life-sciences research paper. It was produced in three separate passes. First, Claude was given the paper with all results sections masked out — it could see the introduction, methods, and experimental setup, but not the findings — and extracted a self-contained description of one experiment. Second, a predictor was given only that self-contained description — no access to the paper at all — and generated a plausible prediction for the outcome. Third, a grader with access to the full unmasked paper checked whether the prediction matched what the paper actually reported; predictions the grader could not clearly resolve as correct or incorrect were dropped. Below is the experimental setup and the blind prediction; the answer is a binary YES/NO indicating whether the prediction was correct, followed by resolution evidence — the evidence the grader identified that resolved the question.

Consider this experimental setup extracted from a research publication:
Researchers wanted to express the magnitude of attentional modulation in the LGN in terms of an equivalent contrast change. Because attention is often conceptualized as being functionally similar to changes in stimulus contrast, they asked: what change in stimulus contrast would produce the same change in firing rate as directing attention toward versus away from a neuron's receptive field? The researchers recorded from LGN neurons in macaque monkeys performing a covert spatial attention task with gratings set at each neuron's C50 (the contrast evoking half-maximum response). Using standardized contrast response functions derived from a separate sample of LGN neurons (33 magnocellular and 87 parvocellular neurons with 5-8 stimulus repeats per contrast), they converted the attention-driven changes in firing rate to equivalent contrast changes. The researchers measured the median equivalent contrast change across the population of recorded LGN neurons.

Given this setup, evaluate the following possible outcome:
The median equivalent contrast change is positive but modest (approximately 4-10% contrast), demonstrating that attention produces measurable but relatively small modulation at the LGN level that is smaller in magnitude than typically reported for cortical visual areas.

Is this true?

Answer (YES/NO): NO